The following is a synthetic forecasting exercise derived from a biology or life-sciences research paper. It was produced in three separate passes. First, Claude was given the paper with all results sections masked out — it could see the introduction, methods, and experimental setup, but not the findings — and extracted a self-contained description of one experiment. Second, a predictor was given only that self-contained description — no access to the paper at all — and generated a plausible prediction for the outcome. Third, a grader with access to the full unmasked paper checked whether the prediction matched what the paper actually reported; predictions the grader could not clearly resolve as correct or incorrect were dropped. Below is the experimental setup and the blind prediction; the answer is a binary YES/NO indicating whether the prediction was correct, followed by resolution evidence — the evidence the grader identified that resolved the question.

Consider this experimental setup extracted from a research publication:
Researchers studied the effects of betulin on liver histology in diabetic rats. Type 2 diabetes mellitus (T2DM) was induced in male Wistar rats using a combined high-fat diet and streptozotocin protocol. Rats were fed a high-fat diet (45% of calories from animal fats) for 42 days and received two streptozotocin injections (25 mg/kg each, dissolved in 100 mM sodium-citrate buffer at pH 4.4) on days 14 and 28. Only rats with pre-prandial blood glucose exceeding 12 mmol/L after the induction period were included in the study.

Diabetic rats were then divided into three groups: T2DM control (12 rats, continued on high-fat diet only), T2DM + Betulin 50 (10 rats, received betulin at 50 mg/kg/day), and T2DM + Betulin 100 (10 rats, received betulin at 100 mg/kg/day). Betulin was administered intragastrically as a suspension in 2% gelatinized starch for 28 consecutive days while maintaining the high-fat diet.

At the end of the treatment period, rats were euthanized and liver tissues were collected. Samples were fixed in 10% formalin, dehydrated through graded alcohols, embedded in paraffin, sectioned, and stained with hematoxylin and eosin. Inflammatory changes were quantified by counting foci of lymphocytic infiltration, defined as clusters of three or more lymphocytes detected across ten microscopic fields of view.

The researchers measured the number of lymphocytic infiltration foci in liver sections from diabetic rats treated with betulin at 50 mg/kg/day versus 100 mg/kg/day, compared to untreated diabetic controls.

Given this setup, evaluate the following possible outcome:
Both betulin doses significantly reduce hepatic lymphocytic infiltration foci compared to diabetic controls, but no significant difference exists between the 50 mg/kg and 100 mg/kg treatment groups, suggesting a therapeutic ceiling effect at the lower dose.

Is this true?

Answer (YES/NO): NO